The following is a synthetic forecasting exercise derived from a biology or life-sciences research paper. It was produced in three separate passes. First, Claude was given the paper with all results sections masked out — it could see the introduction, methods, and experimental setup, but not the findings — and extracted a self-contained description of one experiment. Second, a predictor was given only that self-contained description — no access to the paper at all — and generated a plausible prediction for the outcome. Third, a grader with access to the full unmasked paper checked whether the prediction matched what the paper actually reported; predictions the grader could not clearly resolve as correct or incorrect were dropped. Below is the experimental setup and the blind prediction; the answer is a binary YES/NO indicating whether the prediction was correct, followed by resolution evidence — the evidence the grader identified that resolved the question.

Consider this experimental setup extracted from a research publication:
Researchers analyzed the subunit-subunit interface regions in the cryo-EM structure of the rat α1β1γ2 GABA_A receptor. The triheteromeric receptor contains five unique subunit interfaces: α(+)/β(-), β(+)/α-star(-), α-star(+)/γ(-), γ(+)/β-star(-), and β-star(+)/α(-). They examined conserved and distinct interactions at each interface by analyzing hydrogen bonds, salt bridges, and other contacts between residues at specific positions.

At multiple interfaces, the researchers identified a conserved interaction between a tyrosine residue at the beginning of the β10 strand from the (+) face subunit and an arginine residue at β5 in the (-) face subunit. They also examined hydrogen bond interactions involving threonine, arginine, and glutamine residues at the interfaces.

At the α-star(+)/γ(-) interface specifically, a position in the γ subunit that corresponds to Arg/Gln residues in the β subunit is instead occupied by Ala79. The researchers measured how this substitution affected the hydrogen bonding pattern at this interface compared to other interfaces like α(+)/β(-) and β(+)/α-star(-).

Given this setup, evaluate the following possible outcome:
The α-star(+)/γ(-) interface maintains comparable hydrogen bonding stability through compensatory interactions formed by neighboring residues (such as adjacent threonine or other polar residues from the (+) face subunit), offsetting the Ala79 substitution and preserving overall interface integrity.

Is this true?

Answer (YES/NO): NO